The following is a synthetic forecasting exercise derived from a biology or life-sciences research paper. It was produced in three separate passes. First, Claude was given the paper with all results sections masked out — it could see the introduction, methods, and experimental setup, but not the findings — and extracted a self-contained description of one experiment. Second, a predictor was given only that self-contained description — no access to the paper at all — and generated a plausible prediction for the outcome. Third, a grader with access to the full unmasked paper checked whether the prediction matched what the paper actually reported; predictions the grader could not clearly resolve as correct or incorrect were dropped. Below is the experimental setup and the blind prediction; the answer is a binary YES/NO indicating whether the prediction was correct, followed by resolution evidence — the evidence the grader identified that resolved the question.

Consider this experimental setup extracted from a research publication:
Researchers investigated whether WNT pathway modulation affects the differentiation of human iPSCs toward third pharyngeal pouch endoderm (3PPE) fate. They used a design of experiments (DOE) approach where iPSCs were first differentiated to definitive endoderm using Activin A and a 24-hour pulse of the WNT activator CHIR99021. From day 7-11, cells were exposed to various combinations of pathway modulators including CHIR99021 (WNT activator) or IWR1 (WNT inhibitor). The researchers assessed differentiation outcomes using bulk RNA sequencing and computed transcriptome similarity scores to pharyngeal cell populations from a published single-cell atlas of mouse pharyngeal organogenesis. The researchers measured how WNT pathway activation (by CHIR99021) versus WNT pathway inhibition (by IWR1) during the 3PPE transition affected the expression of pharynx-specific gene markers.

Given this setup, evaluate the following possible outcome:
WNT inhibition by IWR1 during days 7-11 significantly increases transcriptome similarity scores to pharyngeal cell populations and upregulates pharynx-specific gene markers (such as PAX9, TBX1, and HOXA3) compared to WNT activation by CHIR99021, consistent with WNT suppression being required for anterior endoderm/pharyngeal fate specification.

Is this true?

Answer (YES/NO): NO